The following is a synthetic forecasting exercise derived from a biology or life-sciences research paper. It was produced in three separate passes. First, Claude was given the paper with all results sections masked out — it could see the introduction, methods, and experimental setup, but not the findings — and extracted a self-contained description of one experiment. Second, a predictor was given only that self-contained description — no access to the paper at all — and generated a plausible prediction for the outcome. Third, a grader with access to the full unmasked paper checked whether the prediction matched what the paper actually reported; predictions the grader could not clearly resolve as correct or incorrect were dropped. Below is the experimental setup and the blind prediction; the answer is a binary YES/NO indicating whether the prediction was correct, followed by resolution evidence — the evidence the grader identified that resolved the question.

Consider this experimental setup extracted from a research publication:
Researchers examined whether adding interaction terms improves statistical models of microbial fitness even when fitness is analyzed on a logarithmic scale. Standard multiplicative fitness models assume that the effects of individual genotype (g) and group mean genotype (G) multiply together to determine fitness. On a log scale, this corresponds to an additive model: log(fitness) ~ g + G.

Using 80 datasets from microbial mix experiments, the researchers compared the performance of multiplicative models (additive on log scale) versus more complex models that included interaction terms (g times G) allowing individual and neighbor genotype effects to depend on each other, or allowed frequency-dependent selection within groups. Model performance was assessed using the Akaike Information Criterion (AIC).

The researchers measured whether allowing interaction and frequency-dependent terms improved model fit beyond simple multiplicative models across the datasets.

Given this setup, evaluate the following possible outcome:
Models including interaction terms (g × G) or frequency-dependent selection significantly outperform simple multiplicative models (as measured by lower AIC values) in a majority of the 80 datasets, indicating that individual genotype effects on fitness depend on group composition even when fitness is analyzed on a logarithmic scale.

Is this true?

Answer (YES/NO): YES